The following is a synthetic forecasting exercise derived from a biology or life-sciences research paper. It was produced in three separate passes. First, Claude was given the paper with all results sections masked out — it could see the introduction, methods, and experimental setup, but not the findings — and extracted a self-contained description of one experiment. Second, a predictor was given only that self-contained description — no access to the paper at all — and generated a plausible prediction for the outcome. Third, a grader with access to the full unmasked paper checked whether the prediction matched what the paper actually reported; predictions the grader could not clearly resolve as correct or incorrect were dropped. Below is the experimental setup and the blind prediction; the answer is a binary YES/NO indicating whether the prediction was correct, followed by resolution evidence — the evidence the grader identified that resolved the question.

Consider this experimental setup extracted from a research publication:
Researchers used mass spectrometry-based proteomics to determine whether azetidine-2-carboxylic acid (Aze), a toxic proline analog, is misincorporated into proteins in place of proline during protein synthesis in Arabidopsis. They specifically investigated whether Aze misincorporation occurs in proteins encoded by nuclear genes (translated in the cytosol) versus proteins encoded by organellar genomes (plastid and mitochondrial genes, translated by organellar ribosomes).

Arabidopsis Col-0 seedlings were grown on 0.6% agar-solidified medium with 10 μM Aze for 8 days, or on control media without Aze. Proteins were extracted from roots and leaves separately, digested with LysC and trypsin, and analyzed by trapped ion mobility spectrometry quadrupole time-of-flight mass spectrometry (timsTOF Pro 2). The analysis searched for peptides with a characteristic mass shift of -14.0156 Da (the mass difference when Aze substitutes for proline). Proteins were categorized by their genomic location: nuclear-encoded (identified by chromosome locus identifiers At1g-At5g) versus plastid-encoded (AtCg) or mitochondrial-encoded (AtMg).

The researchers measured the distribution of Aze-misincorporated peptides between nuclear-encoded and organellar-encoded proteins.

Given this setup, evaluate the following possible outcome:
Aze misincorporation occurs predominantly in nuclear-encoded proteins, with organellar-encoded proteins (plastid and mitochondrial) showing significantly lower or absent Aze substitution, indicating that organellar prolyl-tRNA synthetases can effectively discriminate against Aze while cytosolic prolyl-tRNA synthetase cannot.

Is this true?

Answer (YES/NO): YES